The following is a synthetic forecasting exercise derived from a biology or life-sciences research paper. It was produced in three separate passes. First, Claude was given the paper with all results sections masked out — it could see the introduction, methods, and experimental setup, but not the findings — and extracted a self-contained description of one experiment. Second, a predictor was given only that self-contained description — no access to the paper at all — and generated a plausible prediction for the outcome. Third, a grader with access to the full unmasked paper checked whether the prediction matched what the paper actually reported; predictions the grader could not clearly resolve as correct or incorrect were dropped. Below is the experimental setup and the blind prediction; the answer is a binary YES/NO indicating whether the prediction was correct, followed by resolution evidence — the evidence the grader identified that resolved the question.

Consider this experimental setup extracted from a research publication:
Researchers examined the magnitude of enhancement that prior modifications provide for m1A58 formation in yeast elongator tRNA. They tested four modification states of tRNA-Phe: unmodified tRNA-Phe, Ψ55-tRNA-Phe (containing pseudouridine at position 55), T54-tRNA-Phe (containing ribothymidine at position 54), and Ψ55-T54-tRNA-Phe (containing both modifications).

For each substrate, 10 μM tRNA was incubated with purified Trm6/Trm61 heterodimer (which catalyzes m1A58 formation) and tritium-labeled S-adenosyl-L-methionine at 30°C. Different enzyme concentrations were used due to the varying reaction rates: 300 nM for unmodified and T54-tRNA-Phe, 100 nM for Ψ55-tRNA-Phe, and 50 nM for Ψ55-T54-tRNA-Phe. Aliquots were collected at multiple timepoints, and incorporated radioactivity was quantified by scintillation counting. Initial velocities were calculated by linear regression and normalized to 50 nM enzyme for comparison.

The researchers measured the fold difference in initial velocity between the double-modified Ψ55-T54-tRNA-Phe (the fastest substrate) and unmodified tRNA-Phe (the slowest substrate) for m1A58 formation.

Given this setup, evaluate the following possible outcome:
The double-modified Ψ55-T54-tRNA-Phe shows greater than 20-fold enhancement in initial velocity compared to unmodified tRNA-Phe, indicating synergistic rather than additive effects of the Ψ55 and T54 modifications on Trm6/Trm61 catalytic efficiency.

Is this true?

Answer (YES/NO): NO